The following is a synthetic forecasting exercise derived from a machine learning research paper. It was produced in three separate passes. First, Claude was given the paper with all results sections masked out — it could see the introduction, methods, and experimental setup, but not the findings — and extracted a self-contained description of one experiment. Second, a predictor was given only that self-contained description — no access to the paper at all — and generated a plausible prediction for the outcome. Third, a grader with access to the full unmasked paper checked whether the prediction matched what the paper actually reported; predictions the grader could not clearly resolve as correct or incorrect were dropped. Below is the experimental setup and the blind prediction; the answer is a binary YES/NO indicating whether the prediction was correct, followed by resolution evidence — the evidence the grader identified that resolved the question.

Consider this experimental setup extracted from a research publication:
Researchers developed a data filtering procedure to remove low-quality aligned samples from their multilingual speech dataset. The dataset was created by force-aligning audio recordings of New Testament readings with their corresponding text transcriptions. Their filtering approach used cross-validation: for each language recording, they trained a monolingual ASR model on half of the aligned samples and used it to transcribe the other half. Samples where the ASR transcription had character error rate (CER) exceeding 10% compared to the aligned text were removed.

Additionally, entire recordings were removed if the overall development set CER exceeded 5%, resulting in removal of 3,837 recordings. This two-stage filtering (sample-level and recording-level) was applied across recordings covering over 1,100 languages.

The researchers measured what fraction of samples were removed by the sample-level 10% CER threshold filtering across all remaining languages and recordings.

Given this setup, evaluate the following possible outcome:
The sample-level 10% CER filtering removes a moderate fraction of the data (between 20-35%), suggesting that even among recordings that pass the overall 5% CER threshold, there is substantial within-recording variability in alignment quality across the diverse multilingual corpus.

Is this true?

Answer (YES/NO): NO